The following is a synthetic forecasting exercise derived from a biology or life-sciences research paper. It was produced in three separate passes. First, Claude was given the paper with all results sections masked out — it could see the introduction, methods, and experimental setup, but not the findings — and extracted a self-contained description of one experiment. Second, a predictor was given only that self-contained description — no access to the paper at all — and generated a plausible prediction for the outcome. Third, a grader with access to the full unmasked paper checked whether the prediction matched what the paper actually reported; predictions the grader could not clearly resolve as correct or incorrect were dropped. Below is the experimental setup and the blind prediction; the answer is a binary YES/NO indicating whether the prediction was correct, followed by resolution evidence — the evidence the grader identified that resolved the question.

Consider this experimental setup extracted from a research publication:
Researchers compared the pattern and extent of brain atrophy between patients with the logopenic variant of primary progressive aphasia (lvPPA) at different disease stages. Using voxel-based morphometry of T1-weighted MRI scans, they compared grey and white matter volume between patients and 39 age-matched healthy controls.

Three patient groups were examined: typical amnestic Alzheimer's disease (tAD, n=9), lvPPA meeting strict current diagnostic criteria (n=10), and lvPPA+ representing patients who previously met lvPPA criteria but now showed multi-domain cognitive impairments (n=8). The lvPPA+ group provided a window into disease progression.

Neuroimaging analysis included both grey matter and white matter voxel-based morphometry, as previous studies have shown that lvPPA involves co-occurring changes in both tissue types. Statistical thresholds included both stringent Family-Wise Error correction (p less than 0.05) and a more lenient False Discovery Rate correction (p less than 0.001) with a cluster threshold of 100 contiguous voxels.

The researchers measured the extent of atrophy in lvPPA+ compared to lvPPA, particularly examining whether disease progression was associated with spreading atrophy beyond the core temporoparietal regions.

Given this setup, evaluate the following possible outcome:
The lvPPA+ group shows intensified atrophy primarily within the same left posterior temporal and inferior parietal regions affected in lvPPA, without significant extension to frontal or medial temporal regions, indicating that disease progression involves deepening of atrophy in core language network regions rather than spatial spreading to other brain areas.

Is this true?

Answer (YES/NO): NO